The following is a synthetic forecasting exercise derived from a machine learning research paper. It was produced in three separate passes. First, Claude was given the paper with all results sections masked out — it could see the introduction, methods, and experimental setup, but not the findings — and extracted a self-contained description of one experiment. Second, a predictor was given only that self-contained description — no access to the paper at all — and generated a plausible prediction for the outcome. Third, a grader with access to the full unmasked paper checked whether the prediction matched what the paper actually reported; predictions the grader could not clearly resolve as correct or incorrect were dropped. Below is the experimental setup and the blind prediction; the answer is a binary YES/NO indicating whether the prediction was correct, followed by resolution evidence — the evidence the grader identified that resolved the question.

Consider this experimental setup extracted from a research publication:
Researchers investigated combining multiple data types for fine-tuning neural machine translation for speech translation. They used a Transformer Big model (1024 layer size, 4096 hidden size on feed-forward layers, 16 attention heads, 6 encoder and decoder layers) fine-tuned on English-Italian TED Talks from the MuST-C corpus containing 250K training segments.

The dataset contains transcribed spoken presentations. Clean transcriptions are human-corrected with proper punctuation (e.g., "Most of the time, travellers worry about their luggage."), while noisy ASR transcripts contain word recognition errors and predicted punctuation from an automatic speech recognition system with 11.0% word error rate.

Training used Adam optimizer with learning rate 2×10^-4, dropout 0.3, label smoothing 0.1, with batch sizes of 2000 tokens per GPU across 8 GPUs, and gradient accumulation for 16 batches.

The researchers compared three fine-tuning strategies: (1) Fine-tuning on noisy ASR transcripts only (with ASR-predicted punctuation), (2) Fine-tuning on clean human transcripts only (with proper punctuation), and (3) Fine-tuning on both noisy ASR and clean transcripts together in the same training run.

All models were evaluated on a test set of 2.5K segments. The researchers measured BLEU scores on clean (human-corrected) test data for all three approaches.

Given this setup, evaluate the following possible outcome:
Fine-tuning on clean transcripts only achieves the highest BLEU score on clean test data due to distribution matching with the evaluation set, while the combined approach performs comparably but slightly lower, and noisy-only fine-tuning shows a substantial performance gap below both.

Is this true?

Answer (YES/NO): NO